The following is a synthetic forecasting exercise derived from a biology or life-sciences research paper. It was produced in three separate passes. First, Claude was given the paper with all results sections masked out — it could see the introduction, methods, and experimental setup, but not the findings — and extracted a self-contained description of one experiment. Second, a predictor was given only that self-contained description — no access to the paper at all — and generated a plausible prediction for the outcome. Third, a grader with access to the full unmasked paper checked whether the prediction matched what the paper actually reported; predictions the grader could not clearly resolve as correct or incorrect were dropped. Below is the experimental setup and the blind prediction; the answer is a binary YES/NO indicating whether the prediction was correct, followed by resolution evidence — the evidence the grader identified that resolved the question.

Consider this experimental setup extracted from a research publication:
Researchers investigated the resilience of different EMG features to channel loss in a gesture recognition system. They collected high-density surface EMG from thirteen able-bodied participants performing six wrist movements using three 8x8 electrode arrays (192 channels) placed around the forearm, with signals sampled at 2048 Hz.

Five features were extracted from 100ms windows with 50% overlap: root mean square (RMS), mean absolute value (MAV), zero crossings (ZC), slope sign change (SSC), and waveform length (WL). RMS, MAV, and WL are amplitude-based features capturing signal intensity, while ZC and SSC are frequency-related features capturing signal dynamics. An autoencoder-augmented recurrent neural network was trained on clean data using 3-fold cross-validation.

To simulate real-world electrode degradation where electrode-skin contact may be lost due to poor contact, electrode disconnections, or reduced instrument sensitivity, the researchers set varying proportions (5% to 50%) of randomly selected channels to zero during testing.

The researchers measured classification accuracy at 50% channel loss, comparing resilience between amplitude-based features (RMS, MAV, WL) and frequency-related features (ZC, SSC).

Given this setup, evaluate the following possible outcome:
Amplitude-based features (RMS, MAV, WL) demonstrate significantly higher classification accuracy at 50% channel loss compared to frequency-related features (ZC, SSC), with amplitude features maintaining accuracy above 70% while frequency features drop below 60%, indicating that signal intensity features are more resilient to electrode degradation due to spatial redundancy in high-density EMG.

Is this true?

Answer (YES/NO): NO